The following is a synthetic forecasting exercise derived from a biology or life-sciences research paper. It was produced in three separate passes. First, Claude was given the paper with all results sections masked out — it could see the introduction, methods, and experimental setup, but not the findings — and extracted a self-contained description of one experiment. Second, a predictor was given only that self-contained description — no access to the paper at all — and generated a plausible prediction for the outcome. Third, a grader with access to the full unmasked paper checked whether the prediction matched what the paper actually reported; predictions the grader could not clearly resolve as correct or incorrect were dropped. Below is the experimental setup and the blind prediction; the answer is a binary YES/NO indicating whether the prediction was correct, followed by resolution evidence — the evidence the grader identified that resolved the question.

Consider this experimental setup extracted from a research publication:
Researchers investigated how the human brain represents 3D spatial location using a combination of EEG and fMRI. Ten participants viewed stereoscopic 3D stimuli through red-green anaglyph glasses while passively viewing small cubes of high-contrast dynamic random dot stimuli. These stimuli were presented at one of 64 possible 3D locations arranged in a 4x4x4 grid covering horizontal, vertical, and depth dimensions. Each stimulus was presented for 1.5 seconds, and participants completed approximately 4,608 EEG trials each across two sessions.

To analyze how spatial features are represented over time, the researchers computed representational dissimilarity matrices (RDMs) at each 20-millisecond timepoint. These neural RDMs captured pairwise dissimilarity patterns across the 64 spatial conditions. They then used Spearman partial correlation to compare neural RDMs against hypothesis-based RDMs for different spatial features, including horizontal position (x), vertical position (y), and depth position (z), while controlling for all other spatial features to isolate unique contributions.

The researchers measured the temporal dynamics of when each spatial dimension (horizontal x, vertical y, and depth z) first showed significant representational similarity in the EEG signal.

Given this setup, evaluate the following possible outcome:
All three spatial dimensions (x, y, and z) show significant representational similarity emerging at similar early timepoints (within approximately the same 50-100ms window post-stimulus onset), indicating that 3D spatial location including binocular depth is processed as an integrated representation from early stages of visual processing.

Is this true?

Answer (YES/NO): NO